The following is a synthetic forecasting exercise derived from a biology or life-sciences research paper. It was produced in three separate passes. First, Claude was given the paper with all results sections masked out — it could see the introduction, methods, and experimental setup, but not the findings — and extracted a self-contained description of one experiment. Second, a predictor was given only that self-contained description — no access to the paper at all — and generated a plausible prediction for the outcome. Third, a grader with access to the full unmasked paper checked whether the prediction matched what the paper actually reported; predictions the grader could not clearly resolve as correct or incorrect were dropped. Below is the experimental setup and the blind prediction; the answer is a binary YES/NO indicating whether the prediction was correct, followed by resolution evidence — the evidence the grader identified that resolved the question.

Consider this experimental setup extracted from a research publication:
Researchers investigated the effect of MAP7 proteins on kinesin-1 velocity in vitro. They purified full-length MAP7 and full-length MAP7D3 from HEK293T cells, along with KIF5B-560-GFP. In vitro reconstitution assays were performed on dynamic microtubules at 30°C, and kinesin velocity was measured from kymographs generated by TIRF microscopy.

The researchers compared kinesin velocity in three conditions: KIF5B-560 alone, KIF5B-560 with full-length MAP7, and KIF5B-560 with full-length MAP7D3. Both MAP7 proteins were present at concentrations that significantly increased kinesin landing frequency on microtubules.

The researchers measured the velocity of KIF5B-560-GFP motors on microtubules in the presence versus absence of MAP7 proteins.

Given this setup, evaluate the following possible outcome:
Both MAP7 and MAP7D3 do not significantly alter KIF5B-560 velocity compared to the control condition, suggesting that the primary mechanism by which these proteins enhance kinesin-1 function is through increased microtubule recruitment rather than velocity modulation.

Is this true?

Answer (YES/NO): NO